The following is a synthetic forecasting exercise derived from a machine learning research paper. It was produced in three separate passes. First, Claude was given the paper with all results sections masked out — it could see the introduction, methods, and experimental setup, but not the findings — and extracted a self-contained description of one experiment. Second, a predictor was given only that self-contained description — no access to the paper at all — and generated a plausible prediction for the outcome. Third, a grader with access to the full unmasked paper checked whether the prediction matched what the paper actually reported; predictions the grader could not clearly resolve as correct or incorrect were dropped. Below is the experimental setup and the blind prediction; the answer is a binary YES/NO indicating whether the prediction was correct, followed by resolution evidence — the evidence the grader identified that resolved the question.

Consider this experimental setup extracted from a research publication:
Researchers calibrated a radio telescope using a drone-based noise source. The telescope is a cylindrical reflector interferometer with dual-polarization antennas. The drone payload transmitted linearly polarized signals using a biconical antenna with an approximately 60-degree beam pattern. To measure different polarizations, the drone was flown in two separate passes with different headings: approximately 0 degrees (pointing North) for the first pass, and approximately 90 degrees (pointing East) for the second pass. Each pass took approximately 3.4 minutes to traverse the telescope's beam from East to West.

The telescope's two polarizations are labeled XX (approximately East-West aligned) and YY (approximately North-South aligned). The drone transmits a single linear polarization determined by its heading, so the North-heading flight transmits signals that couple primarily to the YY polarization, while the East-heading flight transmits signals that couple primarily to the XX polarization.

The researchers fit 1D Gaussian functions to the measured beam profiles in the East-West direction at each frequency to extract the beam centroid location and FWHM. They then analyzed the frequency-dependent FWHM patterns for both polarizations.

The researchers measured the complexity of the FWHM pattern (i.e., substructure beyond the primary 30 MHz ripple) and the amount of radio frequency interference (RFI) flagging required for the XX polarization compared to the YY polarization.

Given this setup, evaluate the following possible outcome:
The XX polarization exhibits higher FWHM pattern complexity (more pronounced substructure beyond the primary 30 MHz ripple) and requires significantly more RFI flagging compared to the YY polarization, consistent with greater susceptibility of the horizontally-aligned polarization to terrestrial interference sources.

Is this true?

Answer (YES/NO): YES